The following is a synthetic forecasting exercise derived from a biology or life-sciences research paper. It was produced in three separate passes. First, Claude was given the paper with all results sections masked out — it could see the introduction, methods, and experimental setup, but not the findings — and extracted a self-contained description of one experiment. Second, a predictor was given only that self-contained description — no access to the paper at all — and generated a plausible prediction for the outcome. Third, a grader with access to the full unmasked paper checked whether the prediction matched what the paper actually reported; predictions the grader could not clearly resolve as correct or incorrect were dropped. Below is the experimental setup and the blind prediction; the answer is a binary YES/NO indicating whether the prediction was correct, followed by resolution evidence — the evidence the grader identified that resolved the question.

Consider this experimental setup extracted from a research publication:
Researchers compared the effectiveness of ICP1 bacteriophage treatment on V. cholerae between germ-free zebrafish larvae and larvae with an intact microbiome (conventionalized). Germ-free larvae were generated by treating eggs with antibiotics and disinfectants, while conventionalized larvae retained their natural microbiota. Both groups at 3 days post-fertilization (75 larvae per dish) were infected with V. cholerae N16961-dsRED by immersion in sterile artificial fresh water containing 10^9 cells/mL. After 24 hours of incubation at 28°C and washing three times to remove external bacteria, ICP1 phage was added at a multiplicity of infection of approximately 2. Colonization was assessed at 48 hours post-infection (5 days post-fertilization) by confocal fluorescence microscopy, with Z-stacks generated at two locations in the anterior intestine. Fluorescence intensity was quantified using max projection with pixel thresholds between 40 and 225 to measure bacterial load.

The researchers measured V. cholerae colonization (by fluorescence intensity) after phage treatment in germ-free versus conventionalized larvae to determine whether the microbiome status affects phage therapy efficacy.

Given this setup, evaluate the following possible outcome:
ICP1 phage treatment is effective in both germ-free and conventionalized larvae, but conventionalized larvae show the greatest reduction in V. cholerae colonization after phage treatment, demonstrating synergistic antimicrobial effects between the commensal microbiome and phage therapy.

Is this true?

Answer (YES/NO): NO